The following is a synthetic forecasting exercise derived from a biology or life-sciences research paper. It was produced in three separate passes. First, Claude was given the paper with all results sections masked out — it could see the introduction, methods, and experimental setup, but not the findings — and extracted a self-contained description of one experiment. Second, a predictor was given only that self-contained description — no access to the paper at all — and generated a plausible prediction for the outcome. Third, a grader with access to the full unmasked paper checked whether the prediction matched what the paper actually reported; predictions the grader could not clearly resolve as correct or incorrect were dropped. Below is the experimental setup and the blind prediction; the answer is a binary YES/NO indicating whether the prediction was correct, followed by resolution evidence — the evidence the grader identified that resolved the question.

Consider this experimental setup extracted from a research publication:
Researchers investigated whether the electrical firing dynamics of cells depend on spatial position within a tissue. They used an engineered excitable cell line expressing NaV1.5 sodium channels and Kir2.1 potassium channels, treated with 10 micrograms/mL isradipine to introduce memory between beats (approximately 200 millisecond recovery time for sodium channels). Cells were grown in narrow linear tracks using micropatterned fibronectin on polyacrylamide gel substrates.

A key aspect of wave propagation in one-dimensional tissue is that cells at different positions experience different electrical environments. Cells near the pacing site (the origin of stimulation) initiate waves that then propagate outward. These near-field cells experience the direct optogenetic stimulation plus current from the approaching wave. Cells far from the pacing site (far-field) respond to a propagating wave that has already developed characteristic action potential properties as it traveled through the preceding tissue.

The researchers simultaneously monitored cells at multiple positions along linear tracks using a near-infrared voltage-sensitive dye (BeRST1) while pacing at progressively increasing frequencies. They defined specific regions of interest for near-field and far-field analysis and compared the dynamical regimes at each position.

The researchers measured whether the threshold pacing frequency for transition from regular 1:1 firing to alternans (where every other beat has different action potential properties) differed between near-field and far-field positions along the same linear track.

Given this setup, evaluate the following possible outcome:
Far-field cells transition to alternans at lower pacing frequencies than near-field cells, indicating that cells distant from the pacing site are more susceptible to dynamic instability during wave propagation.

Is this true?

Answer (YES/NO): NO